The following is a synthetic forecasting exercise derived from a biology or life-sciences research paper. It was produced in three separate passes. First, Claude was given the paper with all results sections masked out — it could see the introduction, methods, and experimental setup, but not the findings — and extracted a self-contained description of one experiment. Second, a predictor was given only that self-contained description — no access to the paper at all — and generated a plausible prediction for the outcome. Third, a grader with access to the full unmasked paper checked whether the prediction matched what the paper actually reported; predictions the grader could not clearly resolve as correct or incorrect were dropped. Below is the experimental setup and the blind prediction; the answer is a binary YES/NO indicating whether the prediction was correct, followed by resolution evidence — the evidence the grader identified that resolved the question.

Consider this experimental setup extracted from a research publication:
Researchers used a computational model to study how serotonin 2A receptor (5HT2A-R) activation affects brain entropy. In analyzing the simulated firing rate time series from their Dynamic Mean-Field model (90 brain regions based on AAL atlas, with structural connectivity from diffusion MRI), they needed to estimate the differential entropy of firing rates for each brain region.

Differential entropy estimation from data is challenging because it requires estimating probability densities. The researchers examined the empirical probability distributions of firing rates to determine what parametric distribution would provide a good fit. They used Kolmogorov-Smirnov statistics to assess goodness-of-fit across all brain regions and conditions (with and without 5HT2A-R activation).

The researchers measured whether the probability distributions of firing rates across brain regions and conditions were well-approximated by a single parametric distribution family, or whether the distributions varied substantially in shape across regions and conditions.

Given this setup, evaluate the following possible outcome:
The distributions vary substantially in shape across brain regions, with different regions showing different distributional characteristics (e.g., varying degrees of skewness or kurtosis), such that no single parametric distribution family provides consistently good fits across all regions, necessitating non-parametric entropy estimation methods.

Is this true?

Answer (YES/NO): NO